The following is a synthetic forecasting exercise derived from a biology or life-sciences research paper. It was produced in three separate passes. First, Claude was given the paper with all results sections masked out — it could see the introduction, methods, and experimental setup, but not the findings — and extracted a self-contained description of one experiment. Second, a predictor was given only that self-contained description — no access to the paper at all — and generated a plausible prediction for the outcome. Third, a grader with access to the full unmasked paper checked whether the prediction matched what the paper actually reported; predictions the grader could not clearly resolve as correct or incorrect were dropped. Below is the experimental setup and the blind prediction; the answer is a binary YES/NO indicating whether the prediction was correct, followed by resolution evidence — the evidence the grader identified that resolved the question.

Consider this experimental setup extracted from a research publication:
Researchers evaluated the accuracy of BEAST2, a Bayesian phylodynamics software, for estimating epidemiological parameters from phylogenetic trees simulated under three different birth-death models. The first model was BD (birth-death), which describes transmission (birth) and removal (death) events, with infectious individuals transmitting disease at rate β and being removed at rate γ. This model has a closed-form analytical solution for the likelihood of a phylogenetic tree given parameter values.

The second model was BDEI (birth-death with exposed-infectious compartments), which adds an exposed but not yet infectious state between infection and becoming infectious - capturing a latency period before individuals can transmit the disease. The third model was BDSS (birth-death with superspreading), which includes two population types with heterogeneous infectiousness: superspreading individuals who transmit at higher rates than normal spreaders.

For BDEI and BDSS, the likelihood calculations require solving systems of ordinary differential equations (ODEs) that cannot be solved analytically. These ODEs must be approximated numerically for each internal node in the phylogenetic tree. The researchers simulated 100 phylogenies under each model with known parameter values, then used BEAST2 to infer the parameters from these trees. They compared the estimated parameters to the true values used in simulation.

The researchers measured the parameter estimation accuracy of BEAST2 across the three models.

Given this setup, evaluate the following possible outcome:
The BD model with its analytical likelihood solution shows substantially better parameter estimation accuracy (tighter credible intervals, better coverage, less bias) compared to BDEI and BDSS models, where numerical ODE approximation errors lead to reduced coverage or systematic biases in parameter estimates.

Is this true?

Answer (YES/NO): YES